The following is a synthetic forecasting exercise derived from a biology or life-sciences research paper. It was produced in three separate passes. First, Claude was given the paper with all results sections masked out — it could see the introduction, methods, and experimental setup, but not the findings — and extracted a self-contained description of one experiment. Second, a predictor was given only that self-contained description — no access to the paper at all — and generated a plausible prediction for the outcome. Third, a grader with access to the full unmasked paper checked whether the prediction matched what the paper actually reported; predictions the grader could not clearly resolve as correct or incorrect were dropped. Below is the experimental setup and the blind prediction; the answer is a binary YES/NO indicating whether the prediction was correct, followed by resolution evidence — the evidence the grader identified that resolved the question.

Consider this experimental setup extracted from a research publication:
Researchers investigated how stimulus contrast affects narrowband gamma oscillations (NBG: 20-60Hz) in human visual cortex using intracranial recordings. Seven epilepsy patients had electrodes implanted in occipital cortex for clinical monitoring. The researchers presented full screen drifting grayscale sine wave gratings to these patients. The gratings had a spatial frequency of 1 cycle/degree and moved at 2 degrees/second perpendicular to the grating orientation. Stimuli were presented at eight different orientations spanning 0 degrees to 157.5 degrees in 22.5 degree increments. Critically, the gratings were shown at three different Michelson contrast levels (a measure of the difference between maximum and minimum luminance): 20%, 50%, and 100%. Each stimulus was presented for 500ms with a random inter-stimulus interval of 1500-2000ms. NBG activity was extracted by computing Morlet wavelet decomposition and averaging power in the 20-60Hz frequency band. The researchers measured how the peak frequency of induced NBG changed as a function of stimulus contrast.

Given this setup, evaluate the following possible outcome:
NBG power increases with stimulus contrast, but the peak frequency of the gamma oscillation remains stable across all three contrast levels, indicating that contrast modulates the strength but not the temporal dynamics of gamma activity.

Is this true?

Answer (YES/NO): NO